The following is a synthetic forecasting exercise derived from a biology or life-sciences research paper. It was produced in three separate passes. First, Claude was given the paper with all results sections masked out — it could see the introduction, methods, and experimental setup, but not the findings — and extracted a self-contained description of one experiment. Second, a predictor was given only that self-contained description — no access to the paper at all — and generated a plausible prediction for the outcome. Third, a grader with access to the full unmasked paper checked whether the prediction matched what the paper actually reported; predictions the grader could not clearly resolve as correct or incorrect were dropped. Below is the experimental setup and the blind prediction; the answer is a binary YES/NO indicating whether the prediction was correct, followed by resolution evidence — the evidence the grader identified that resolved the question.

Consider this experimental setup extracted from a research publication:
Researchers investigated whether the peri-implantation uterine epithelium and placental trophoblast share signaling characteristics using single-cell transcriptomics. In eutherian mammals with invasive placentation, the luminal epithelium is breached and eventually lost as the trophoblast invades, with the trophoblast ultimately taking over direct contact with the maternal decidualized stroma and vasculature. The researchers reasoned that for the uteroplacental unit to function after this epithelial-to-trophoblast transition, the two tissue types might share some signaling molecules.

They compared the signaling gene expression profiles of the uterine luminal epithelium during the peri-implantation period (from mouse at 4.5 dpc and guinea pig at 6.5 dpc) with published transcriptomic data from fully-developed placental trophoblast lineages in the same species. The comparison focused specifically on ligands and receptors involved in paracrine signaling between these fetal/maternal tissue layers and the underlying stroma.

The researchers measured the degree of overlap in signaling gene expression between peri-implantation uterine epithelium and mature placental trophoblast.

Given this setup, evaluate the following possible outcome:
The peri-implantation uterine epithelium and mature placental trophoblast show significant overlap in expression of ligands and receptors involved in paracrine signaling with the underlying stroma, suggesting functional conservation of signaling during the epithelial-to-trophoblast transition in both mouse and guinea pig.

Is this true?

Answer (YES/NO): YES